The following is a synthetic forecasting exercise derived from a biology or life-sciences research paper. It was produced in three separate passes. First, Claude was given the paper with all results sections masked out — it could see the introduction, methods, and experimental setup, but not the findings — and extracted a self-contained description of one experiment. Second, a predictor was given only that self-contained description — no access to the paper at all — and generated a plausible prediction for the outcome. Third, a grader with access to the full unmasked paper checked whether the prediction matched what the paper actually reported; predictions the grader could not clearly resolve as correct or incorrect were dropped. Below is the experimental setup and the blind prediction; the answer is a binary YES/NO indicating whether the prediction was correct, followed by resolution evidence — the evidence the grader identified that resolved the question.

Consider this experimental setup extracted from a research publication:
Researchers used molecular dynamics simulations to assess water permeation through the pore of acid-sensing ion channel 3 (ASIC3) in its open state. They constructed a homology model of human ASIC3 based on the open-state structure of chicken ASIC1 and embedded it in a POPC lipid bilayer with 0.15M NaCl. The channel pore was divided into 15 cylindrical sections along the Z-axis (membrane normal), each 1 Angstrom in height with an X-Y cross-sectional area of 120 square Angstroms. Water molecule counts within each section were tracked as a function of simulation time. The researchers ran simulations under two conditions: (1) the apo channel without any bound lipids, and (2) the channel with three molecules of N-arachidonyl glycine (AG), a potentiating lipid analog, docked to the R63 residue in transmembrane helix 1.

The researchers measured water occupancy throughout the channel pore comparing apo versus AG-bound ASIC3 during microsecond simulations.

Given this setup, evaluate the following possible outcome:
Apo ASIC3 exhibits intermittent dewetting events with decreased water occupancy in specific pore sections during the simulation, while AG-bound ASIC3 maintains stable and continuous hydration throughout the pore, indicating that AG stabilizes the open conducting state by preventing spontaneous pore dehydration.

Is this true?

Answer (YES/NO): NO